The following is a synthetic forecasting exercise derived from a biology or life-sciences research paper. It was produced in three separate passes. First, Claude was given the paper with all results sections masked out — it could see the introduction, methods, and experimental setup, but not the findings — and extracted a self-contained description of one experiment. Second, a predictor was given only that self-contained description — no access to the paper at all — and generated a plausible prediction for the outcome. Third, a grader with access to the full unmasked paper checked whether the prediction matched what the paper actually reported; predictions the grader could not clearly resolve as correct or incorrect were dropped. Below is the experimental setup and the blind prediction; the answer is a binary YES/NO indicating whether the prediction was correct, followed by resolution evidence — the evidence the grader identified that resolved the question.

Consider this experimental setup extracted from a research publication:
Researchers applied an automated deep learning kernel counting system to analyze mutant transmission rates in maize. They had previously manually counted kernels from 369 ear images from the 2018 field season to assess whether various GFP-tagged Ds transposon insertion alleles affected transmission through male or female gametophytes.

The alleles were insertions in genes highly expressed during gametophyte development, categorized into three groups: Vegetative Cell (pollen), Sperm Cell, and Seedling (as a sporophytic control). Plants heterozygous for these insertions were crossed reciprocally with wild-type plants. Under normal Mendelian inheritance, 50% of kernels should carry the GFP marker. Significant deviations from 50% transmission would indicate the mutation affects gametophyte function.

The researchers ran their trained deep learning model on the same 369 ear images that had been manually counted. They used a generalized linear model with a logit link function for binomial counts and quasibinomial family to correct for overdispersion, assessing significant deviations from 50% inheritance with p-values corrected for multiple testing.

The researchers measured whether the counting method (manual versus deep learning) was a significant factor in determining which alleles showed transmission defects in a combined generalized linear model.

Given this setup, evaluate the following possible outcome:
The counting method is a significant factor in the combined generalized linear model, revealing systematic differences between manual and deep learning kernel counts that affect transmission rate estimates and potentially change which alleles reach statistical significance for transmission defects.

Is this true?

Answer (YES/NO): NO